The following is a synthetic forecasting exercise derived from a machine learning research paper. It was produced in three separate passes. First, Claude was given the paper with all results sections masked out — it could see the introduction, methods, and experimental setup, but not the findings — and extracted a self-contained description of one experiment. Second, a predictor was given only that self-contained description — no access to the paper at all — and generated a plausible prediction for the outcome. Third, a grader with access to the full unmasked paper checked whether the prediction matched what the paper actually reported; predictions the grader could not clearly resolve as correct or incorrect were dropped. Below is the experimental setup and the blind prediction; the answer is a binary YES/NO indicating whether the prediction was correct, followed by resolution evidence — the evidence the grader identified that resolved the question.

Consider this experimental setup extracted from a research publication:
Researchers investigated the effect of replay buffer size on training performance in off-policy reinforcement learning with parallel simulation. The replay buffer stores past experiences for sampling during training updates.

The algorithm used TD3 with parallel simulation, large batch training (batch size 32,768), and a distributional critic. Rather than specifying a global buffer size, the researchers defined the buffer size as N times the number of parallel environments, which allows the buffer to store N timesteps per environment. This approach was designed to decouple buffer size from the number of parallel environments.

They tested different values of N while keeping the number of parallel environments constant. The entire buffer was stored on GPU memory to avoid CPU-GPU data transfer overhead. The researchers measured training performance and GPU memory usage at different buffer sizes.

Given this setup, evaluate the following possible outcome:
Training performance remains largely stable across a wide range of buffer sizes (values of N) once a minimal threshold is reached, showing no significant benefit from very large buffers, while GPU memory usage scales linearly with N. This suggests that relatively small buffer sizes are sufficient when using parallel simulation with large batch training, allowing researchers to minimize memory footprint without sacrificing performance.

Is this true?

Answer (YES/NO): NO